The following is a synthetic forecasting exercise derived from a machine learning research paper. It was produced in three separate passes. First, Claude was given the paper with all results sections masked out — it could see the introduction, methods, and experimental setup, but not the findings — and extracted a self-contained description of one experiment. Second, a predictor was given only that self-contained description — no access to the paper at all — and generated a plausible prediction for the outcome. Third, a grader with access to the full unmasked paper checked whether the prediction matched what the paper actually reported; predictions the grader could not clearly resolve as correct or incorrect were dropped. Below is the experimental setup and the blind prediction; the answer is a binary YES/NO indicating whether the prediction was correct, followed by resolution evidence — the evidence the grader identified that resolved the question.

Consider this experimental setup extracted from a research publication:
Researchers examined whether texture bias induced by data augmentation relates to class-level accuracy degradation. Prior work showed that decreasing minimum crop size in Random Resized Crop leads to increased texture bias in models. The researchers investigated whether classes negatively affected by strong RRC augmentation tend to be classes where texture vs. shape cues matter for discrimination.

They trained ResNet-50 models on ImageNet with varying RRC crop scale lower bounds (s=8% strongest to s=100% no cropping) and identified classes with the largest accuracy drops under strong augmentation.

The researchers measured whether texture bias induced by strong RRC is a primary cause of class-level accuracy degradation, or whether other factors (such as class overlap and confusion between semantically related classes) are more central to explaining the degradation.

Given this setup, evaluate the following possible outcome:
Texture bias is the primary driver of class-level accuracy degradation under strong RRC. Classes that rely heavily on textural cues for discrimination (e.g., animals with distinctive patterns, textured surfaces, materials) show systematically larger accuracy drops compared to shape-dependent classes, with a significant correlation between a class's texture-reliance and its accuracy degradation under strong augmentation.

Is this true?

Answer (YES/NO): NO